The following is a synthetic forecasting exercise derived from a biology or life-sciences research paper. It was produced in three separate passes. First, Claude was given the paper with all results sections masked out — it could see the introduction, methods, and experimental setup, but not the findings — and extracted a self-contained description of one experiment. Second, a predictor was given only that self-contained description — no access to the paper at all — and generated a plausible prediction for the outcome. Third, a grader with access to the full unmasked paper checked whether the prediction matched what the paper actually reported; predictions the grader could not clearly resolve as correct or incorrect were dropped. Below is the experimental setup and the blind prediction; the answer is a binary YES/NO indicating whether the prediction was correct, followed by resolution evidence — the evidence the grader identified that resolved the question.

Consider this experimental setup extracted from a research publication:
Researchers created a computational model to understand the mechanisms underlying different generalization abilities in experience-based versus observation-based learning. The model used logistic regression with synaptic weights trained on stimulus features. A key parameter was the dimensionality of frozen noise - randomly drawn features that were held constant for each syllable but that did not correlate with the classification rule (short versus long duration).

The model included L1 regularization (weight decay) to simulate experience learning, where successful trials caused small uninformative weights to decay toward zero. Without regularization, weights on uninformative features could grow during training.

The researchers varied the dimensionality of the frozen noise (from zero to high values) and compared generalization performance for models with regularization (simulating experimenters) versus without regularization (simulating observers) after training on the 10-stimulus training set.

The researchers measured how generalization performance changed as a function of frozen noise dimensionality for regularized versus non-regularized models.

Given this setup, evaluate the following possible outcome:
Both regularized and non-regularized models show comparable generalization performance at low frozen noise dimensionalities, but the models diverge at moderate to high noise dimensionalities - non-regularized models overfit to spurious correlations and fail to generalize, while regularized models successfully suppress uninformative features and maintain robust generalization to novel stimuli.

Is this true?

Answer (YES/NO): NO